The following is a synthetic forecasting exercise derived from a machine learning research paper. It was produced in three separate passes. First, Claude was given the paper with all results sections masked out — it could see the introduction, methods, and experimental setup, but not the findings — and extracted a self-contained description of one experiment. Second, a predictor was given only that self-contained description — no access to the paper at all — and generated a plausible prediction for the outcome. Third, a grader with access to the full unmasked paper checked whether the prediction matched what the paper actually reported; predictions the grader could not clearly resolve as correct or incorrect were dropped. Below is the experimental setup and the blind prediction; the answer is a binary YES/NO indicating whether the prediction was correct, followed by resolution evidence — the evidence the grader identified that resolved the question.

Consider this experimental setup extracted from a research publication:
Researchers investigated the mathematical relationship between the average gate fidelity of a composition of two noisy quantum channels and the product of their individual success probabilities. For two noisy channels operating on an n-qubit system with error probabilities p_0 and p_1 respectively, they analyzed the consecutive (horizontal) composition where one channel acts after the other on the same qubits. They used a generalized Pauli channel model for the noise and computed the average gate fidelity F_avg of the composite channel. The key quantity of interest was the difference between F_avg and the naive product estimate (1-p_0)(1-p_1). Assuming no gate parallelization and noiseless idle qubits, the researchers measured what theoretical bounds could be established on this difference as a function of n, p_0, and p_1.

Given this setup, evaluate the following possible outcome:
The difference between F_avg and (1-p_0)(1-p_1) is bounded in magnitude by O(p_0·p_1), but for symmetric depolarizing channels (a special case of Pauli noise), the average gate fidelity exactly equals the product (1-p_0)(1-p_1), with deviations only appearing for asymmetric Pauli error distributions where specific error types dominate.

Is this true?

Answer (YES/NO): NO